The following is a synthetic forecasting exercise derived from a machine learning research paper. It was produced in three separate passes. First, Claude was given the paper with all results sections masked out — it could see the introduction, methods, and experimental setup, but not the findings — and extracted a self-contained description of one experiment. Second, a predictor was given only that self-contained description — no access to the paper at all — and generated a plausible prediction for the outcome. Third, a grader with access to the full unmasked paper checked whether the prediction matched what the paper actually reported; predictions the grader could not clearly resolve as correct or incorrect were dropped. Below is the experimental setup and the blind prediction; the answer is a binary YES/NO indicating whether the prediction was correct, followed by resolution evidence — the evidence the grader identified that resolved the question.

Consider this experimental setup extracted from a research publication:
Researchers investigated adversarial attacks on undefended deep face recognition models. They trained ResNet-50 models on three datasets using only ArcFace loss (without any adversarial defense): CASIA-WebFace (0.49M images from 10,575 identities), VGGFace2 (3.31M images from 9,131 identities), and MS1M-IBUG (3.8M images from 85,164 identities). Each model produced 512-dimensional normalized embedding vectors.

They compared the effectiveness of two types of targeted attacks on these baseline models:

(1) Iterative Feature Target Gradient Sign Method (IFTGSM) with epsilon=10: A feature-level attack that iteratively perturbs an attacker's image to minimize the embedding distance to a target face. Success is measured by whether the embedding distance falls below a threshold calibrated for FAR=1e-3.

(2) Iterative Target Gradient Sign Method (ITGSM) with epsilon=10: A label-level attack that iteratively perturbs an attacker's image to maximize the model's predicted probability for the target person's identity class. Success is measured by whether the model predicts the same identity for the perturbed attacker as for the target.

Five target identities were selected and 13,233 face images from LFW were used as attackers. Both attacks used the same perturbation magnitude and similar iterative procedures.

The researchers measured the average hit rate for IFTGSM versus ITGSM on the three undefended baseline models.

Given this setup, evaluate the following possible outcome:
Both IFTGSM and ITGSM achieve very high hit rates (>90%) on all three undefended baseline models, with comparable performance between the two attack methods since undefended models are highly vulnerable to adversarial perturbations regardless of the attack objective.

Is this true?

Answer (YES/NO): NO